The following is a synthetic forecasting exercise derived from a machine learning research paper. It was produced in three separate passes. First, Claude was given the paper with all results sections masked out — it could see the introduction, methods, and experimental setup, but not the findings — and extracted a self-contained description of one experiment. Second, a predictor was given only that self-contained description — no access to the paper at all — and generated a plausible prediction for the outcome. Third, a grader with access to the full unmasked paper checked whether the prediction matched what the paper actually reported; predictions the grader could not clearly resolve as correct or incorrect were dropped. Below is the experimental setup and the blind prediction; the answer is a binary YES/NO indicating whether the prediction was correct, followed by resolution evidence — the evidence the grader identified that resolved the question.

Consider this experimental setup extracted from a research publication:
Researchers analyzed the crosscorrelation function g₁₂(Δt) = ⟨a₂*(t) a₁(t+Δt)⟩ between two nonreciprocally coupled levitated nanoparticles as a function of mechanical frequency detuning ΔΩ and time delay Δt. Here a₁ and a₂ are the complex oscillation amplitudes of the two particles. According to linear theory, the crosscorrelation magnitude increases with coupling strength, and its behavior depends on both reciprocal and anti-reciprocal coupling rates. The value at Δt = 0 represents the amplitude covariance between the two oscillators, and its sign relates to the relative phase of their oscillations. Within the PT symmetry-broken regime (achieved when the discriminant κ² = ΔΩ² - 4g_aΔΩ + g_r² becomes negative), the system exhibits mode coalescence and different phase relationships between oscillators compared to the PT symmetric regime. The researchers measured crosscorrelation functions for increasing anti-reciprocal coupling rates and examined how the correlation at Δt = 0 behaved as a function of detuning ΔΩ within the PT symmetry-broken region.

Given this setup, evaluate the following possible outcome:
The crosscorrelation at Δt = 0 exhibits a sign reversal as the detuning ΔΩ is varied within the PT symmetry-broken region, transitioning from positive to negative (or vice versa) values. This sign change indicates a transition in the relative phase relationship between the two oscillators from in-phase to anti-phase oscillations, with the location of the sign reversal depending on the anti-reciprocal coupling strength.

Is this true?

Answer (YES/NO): YES